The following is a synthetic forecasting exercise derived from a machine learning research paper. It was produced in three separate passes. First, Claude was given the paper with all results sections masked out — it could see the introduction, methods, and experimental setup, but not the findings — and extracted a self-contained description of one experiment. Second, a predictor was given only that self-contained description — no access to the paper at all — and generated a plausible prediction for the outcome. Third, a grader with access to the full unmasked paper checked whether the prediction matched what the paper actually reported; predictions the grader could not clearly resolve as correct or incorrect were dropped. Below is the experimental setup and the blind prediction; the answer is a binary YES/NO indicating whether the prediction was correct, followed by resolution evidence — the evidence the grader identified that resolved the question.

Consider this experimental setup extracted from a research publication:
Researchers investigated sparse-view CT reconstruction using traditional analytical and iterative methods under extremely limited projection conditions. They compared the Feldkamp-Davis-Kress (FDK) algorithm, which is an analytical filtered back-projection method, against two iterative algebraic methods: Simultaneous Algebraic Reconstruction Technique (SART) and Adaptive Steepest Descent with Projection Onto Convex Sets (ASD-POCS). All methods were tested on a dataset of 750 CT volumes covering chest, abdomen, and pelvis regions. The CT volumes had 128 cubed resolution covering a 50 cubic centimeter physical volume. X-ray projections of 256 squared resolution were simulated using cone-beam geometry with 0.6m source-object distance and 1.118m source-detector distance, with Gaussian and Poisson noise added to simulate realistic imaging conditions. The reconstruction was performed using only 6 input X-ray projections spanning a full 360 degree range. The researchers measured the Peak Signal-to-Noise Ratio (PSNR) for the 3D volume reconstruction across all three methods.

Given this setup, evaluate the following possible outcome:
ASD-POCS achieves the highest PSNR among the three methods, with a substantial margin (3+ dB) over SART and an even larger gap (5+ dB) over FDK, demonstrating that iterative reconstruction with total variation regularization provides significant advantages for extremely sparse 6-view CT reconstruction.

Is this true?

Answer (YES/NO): NO